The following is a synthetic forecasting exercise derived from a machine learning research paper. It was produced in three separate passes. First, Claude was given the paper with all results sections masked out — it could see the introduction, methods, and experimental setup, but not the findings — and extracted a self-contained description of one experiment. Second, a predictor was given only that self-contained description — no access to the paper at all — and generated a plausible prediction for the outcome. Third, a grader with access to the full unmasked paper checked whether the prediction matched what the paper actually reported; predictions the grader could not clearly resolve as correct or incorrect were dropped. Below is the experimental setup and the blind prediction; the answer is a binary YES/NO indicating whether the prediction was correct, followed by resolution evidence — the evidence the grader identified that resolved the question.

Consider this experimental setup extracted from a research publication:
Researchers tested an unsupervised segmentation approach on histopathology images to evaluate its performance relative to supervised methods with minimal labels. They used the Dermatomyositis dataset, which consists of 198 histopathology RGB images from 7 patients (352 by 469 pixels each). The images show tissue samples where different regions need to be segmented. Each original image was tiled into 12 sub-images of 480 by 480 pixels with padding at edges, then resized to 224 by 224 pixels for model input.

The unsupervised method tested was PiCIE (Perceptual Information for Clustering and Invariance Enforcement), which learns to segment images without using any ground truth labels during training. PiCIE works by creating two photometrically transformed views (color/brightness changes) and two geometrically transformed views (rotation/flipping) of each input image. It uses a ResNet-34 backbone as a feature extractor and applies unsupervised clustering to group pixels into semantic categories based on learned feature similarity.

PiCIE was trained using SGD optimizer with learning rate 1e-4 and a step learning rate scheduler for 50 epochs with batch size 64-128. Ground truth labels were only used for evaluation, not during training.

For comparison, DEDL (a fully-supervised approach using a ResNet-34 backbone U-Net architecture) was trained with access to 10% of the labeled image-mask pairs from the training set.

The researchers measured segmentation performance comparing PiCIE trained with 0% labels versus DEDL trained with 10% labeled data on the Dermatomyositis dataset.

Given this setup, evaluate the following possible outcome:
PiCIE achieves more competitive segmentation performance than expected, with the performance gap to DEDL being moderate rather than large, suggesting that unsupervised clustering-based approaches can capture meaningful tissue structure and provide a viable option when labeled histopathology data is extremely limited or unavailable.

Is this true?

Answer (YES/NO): NO